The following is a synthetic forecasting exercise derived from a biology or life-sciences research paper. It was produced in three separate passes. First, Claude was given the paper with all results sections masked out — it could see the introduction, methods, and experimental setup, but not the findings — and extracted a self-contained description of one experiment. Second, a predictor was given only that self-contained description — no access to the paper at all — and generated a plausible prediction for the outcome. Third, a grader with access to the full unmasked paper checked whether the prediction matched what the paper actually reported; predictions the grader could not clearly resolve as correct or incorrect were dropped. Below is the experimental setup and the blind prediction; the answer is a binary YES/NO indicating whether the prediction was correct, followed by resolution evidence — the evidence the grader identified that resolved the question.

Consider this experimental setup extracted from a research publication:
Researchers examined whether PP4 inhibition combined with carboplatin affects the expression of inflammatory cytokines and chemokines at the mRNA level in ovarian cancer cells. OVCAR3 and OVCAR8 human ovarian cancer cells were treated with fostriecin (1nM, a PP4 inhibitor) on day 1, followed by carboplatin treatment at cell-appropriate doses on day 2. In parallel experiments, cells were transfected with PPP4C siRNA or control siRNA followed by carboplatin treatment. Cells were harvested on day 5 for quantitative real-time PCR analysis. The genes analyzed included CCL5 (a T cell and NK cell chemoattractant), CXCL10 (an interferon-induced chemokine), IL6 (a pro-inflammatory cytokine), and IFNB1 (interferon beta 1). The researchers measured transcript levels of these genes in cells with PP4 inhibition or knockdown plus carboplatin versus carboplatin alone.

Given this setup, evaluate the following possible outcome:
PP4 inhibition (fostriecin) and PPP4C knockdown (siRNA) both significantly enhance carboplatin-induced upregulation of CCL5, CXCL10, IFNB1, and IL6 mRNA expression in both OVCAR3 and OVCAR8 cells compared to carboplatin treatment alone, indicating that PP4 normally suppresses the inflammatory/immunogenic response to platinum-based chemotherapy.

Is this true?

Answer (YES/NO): YES